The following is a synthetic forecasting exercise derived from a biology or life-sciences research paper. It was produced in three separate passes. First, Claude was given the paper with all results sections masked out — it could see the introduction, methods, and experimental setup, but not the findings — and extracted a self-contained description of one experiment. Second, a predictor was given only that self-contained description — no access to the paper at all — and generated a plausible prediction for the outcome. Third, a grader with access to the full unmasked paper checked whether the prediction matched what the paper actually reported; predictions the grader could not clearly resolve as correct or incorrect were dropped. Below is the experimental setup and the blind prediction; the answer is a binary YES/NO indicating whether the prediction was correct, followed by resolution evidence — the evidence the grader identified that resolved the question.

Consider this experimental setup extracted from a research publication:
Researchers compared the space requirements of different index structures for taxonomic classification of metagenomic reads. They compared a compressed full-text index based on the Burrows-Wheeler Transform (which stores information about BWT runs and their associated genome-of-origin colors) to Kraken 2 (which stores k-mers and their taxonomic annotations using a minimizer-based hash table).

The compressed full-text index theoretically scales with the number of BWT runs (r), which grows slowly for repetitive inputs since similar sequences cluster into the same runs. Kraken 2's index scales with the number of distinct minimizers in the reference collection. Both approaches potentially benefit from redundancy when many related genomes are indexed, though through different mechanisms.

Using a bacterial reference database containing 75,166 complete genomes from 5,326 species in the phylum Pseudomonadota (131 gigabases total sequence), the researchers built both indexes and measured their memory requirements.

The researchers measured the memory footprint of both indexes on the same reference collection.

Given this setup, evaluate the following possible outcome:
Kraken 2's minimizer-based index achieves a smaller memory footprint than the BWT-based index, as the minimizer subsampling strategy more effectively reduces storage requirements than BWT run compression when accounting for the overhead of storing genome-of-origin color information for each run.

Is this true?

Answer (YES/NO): YES